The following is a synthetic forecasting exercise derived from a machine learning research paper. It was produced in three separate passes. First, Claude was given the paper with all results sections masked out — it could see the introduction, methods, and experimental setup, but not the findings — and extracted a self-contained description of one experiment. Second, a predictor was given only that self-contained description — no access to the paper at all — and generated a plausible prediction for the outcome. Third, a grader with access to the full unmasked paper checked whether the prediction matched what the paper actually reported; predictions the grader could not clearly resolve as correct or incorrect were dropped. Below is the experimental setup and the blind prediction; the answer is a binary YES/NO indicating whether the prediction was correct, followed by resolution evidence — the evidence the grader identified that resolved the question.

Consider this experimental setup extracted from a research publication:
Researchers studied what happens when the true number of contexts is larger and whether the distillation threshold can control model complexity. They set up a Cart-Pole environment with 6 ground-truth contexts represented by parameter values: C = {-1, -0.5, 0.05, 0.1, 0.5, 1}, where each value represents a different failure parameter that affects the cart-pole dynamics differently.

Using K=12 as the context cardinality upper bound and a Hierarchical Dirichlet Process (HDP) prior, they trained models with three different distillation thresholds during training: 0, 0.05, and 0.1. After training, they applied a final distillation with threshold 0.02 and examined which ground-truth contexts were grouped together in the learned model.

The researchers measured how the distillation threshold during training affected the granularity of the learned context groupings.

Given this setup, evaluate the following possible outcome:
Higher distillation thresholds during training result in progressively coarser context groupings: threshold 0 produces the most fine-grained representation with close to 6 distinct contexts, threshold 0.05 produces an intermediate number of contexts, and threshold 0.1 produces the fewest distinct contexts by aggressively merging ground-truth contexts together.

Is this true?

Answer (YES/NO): NO